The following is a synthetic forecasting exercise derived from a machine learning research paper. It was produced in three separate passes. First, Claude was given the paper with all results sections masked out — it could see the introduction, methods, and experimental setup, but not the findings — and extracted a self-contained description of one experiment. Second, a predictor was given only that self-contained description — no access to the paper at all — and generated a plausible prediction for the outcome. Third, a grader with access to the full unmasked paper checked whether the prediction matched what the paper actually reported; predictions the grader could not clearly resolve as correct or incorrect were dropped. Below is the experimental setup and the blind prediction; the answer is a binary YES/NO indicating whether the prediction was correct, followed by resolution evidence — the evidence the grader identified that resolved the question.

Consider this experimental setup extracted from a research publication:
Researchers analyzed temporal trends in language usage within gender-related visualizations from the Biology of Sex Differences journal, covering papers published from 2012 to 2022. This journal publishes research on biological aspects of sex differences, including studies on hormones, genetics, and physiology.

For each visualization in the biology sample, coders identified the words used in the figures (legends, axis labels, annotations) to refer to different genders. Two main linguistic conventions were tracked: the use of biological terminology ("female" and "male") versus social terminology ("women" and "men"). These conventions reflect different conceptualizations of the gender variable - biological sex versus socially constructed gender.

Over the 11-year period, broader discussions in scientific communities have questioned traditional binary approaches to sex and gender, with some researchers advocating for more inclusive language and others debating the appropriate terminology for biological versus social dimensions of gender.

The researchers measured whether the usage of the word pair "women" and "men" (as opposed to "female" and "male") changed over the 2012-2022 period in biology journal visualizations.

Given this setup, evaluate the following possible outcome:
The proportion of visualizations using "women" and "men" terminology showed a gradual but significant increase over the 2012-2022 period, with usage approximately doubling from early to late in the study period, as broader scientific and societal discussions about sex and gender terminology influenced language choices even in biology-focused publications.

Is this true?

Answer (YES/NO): NO